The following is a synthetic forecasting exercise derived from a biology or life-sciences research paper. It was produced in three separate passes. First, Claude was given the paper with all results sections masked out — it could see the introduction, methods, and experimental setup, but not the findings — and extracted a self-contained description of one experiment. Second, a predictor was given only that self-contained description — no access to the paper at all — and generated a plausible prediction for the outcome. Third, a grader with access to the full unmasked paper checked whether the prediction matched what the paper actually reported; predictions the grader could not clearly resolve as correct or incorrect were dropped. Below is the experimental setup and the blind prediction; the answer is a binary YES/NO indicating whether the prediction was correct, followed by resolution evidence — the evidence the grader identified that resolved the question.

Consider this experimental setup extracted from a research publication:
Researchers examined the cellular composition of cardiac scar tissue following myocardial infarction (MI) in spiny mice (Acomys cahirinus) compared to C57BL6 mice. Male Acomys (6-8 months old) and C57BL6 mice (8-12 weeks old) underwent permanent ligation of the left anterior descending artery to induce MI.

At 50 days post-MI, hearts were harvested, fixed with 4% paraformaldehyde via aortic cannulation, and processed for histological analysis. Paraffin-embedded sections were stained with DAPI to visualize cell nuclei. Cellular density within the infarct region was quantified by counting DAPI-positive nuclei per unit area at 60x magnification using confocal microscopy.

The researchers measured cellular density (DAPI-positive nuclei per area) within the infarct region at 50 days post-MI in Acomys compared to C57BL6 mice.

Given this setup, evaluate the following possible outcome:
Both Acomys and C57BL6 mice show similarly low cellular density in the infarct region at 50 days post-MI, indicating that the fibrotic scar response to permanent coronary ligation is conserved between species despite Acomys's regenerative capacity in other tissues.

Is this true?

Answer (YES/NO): NO